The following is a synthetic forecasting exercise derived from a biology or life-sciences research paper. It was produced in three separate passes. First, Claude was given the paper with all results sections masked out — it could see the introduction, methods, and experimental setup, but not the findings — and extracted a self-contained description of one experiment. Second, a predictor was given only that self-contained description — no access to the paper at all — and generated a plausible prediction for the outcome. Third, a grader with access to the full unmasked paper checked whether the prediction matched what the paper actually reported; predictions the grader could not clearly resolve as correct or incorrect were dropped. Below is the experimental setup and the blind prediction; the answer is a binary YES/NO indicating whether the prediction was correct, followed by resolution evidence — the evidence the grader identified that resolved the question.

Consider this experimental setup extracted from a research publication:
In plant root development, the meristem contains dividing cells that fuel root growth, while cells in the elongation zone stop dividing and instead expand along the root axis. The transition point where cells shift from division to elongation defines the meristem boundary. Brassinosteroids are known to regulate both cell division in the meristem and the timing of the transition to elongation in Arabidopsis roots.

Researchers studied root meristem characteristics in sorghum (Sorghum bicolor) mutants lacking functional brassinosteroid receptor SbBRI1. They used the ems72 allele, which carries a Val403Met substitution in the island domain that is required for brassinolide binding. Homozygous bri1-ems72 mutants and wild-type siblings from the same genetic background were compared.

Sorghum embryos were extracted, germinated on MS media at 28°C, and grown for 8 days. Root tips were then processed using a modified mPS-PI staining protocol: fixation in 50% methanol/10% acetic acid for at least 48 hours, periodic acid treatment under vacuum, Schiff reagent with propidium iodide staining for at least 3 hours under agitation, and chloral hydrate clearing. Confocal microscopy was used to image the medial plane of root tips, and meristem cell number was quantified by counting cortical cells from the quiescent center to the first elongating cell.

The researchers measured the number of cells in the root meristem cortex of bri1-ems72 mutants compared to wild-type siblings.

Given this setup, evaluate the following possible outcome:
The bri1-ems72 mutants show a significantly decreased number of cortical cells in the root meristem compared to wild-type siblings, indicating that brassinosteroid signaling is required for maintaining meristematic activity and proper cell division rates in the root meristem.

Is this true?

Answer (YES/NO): NO